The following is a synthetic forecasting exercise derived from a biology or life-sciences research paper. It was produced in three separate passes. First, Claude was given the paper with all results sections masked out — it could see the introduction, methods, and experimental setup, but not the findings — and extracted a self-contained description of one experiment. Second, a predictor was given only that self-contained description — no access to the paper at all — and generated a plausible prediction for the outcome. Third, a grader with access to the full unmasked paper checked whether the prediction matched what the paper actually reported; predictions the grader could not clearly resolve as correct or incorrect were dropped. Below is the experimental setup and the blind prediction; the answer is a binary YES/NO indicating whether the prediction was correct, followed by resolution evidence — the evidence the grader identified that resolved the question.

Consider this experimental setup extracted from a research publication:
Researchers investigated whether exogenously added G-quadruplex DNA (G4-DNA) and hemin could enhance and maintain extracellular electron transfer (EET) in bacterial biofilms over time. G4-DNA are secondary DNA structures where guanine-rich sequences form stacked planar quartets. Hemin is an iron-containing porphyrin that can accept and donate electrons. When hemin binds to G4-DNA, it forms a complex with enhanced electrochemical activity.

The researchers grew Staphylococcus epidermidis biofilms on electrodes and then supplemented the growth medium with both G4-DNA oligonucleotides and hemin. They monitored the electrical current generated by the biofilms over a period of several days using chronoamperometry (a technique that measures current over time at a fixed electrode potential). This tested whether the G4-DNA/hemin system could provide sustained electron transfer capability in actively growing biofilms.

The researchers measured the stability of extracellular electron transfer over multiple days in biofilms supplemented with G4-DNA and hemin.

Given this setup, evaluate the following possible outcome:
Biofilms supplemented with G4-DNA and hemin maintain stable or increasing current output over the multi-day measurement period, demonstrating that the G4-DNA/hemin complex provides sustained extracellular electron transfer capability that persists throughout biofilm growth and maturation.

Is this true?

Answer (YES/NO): NO